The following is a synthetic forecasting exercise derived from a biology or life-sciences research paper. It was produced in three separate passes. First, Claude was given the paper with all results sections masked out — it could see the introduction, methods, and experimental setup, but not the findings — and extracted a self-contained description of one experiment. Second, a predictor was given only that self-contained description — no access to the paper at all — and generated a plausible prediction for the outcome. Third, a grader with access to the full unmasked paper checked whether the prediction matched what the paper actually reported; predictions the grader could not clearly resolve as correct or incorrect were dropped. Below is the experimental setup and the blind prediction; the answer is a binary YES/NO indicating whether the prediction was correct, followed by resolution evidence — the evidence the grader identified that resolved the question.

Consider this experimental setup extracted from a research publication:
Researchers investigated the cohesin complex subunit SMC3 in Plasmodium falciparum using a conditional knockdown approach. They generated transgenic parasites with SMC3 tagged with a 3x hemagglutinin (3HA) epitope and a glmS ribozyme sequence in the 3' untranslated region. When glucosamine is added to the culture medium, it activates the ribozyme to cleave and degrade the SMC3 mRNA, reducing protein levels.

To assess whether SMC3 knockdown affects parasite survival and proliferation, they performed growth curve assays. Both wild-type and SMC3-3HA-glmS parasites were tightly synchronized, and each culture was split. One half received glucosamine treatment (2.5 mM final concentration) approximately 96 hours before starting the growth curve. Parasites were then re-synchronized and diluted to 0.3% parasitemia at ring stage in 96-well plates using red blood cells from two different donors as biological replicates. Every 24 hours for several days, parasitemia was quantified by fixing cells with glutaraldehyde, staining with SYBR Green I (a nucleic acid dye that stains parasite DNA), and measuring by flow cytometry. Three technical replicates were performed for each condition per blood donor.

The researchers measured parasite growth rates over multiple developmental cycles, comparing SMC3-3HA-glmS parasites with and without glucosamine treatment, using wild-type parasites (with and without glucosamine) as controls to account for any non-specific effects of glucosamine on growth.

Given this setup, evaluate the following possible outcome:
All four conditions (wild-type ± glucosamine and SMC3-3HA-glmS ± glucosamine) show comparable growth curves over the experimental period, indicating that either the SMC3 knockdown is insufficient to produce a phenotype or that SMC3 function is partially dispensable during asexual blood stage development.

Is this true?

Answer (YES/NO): NO